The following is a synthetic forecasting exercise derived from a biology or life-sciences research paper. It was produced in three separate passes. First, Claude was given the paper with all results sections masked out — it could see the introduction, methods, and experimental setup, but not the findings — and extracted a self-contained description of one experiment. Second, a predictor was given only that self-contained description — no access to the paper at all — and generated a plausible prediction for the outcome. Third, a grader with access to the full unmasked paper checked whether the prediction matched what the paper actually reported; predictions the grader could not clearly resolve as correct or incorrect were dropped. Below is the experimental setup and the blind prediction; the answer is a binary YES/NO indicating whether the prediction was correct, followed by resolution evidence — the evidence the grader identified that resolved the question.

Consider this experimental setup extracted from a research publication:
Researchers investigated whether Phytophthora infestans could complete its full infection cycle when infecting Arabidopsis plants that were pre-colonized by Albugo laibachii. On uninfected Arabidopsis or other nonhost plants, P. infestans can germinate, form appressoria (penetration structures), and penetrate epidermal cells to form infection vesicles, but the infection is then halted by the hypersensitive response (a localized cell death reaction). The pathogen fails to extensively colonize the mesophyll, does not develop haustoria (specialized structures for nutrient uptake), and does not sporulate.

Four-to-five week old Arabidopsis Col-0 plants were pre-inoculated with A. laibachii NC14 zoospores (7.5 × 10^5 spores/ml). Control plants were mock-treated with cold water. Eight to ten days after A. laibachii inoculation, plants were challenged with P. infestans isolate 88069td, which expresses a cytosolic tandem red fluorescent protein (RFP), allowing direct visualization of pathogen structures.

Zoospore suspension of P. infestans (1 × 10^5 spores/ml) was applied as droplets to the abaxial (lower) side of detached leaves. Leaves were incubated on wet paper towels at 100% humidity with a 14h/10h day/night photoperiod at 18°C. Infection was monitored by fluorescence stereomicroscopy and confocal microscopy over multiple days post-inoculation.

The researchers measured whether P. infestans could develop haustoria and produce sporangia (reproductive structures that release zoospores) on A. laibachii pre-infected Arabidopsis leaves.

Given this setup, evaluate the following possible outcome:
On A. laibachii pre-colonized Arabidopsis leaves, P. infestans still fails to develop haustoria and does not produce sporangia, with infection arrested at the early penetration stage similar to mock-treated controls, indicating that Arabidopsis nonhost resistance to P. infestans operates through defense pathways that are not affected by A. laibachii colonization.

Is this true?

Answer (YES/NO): NO